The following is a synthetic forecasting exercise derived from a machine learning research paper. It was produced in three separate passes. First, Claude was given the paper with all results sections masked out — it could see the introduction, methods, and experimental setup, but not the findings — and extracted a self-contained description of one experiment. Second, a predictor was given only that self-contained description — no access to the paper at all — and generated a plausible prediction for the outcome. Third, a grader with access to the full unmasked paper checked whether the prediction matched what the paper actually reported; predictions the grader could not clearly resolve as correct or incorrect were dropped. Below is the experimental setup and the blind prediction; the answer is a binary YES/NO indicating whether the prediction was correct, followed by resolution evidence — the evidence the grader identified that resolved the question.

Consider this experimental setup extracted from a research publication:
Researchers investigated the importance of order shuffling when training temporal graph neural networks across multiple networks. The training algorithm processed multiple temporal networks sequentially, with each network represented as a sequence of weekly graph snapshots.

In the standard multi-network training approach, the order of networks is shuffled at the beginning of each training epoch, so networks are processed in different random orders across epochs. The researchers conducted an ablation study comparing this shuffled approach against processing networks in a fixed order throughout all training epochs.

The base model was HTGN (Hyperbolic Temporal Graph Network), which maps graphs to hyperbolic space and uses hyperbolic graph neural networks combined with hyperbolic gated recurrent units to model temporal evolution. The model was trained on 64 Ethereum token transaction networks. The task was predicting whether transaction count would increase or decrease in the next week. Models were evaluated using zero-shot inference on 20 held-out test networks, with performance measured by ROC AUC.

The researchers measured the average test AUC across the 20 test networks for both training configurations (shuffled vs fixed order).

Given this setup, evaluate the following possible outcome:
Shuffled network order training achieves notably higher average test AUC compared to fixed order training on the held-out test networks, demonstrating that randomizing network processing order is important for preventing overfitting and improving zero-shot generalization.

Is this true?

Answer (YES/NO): YES